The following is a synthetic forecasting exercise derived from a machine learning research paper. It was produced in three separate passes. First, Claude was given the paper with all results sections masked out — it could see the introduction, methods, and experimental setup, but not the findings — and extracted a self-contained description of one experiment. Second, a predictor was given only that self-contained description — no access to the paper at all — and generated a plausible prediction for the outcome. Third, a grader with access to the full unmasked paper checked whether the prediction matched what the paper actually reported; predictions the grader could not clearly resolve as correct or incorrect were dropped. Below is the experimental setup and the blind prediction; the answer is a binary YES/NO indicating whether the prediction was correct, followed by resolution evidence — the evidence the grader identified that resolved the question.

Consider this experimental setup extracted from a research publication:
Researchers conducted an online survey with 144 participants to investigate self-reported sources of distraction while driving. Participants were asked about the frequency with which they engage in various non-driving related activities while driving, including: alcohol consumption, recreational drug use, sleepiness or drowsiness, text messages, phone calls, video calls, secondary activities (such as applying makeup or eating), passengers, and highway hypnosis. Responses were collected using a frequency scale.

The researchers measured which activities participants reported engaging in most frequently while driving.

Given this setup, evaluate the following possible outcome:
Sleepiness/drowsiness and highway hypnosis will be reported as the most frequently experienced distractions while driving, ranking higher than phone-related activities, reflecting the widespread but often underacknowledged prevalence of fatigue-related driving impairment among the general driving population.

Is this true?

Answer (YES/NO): NO